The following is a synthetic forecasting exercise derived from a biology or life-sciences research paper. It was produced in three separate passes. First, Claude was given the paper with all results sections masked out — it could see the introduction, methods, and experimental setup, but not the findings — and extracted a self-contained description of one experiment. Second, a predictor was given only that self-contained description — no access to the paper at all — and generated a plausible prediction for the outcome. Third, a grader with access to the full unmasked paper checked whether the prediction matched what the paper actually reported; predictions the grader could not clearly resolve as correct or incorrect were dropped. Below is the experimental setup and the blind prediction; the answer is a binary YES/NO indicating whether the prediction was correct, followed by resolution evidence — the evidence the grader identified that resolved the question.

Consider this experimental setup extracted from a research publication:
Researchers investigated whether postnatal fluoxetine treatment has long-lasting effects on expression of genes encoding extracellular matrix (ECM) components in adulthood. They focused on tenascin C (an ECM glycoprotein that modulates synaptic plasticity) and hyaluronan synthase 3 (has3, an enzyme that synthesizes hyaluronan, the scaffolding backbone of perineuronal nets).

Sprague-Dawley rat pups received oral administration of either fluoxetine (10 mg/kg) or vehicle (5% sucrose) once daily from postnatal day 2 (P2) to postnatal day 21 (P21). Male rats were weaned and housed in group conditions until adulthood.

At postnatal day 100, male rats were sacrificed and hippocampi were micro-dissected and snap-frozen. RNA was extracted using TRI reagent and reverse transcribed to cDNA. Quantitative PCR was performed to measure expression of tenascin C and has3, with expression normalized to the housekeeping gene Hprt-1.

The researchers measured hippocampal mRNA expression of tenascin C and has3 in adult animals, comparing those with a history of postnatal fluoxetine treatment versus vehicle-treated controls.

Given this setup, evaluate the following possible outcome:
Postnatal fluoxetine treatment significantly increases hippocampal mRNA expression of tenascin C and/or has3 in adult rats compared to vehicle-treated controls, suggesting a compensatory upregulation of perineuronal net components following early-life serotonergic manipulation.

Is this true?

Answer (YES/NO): NO